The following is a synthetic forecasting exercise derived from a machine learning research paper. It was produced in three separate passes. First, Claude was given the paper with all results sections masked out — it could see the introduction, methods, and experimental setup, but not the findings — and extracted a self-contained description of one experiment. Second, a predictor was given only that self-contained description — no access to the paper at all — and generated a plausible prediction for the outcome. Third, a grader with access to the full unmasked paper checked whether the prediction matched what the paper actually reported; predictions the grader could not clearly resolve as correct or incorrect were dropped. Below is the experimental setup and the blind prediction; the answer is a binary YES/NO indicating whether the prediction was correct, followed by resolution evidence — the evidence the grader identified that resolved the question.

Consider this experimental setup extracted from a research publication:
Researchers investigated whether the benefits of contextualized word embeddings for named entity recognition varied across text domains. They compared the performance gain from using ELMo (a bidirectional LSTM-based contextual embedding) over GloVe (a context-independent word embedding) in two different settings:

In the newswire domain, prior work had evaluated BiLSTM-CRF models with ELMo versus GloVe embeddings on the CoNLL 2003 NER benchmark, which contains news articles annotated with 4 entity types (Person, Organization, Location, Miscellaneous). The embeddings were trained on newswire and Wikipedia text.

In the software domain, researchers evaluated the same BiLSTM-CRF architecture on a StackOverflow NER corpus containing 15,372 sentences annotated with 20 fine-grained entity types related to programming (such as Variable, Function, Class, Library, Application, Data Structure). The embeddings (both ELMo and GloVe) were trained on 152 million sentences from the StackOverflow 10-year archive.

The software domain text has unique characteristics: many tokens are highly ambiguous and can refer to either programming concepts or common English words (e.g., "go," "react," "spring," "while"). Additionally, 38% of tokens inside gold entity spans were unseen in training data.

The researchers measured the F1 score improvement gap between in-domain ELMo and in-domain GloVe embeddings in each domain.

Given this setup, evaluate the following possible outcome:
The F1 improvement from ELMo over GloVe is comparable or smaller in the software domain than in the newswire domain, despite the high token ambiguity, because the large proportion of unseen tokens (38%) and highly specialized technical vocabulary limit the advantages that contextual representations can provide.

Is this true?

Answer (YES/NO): NO